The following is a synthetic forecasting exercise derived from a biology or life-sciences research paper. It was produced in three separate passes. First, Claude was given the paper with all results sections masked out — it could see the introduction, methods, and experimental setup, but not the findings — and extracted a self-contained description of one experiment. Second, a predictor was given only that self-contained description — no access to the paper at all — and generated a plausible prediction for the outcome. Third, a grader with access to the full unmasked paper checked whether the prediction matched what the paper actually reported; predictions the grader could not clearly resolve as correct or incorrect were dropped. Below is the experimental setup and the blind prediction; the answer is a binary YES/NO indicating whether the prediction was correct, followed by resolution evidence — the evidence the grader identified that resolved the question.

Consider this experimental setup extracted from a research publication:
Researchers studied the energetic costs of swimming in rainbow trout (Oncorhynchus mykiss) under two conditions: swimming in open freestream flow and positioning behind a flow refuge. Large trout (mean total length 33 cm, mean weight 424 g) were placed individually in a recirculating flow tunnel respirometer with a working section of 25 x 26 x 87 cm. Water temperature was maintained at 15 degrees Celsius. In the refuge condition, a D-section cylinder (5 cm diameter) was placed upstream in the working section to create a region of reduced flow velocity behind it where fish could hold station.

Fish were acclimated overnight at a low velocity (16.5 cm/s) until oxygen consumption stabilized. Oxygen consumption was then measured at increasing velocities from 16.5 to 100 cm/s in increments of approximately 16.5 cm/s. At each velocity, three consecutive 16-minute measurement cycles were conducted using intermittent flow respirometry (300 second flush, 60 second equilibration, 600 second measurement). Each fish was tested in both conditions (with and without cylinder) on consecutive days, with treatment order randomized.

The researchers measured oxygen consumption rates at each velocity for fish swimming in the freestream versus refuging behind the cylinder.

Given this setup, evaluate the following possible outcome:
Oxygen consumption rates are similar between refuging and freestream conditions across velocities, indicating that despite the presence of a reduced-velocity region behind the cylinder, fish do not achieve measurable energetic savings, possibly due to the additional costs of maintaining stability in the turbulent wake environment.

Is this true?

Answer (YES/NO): NO